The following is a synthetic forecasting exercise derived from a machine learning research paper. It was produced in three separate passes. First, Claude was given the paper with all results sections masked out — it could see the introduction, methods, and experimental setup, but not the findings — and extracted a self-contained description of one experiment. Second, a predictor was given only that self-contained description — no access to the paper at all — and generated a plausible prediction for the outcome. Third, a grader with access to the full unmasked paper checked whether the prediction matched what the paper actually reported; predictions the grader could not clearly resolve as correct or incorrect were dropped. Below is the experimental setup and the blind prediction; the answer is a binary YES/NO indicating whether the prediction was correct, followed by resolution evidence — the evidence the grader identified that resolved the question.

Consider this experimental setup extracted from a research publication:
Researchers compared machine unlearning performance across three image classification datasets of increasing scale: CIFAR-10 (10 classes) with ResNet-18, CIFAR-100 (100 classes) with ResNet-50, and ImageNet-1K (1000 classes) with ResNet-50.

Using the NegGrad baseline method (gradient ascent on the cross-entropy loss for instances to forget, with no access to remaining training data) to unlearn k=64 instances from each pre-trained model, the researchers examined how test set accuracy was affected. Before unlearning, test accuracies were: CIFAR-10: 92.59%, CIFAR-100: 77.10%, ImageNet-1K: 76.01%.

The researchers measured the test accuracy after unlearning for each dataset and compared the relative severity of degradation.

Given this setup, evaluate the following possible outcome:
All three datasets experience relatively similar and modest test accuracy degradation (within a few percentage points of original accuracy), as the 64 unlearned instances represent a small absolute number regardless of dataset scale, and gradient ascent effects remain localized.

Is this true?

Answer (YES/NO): NO